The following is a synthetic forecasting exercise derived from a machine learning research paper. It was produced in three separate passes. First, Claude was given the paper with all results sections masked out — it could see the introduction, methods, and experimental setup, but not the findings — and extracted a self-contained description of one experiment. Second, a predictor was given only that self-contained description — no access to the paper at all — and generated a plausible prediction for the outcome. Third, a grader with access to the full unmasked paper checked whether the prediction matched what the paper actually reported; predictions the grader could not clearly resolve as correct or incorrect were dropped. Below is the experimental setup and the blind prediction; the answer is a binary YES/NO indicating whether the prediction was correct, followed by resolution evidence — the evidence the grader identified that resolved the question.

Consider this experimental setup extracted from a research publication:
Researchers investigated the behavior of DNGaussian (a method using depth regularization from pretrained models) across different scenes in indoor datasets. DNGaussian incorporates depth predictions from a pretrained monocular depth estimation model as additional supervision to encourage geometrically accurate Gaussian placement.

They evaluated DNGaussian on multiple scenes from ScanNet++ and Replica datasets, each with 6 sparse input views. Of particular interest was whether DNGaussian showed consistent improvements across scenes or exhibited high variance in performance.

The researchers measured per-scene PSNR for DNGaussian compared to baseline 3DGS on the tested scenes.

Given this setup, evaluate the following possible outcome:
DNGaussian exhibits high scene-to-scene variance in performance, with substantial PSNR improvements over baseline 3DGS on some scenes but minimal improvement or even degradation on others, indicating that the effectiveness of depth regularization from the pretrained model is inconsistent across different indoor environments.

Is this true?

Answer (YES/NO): NO